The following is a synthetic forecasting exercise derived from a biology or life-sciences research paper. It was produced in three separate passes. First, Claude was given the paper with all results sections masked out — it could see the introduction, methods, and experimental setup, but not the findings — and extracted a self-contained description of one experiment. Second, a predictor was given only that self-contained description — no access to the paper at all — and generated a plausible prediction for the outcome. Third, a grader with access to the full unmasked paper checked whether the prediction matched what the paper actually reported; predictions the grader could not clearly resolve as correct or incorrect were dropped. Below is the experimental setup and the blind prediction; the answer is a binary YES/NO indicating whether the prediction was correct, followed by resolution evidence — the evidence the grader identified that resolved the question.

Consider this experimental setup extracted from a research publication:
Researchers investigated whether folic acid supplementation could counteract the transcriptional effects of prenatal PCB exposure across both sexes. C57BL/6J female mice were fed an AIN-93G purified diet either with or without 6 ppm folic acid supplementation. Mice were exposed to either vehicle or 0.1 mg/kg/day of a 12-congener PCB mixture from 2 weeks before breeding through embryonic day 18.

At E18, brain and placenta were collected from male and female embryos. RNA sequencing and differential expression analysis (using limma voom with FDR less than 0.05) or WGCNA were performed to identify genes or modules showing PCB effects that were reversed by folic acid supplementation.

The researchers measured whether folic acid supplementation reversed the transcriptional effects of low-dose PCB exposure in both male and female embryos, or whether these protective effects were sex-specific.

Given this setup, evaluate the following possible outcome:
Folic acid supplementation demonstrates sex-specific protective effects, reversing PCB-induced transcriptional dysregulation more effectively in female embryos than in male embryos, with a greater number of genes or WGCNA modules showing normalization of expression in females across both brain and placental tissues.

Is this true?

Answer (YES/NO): NO